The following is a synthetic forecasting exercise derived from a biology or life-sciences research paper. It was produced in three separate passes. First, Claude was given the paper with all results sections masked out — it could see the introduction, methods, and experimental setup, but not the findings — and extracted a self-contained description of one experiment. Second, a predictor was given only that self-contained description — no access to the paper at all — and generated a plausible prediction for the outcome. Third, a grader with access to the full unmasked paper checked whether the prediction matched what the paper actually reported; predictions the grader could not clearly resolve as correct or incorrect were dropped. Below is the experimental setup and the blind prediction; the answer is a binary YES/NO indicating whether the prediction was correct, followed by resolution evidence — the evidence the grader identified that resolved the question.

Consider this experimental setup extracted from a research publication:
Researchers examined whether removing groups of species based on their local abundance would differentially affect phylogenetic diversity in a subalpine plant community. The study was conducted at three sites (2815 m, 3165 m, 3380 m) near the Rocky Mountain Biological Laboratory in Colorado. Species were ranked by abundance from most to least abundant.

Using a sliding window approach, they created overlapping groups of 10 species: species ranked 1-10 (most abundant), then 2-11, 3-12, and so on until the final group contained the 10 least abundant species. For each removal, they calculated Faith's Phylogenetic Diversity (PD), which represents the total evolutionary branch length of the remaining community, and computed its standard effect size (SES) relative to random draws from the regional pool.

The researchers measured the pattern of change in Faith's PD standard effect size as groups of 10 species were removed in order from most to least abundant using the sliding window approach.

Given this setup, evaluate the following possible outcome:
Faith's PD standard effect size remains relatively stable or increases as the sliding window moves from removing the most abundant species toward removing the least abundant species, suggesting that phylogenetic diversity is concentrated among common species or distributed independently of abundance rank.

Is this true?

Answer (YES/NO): YES